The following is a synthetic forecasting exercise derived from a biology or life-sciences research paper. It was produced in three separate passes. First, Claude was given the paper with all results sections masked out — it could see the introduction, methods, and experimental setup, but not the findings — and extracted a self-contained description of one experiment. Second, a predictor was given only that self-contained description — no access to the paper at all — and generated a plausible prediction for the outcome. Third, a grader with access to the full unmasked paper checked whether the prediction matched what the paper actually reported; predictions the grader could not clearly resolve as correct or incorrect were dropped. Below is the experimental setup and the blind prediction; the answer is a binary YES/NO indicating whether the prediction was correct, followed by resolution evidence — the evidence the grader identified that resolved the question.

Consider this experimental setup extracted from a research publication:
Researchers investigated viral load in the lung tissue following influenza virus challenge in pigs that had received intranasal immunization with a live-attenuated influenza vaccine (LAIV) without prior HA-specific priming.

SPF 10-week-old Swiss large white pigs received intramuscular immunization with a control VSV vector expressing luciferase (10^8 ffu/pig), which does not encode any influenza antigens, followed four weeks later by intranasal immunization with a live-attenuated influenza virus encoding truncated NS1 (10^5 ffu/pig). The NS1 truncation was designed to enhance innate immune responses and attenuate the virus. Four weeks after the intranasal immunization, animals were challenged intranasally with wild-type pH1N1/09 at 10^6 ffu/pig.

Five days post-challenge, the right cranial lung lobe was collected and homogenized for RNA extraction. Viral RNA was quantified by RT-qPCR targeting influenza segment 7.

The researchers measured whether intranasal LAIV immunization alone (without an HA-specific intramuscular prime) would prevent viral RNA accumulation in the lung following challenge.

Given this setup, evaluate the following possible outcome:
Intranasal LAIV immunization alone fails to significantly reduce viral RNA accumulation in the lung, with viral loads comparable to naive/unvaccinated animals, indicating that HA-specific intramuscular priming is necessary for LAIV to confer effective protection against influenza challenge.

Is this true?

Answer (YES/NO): NO